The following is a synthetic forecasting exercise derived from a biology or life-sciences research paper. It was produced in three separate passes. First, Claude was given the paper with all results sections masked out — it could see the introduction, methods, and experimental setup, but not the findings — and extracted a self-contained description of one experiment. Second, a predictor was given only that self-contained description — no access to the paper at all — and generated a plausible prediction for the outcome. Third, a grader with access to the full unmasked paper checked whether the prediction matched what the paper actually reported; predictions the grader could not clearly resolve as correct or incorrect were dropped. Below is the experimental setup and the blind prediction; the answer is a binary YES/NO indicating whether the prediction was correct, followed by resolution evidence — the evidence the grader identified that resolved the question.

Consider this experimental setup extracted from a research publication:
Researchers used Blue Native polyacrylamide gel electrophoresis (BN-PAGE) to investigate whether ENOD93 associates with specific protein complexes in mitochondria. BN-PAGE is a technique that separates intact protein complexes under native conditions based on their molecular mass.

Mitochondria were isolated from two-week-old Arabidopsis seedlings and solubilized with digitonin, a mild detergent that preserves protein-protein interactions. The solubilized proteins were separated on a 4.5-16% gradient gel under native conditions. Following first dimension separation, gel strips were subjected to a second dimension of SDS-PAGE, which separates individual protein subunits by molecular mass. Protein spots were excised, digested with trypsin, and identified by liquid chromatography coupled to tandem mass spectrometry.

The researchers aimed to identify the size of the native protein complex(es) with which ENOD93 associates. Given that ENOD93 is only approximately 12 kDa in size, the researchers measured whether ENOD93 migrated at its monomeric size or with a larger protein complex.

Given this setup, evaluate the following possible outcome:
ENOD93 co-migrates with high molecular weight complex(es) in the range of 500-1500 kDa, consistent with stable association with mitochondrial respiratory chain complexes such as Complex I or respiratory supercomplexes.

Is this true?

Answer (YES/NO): NO